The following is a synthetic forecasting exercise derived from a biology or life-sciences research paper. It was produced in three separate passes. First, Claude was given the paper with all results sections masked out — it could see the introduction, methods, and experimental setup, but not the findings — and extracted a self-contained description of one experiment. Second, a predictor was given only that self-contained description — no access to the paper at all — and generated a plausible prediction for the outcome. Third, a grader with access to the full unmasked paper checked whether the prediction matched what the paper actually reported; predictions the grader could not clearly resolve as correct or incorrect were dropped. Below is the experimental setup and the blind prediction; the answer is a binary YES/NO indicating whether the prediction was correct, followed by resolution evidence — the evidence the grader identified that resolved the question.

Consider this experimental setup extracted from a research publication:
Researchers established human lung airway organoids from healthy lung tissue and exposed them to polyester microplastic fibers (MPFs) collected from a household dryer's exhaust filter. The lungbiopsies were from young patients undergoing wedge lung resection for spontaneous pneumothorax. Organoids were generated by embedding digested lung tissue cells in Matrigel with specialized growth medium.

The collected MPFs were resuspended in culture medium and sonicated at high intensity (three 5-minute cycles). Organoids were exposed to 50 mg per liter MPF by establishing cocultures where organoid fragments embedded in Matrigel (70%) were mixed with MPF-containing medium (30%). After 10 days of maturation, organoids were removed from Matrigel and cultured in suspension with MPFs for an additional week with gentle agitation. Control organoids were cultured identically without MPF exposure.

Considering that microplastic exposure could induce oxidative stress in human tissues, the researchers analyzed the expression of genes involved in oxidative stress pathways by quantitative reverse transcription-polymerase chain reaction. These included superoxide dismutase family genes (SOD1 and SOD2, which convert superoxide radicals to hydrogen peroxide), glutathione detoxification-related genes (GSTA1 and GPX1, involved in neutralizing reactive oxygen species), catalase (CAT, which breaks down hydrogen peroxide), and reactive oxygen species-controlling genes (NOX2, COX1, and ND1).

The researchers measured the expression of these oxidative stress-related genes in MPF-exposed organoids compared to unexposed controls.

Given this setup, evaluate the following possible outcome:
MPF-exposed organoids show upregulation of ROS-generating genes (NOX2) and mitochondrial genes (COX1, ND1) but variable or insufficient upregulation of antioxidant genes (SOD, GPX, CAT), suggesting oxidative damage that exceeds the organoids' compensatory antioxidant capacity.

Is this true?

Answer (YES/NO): NO